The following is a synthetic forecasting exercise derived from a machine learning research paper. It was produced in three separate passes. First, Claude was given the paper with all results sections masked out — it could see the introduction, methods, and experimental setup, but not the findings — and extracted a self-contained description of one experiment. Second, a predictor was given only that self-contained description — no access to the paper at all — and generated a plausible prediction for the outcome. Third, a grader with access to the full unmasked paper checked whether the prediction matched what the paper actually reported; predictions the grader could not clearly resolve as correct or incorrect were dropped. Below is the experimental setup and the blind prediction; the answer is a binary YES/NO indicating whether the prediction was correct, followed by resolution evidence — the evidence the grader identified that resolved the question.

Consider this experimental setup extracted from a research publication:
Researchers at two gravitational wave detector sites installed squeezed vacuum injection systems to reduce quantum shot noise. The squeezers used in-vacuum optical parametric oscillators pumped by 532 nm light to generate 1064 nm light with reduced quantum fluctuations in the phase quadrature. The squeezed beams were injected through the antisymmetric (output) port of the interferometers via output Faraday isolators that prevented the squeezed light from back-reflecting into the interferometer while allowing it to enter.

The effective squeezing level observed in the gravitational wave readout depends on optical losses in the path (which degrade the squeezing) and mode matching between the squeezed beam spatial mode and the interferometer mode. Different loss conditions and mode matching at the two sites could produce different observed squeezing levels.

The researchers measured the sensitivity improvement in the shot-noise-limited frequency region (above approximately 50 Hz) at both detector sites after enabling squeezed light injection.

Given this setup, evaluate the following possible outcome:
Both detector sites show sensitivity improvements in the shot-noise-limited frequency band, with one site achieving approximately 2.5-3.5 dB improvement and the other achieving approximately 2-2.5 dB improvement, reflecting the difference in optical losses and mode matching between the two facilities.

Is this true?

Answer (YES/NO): YES